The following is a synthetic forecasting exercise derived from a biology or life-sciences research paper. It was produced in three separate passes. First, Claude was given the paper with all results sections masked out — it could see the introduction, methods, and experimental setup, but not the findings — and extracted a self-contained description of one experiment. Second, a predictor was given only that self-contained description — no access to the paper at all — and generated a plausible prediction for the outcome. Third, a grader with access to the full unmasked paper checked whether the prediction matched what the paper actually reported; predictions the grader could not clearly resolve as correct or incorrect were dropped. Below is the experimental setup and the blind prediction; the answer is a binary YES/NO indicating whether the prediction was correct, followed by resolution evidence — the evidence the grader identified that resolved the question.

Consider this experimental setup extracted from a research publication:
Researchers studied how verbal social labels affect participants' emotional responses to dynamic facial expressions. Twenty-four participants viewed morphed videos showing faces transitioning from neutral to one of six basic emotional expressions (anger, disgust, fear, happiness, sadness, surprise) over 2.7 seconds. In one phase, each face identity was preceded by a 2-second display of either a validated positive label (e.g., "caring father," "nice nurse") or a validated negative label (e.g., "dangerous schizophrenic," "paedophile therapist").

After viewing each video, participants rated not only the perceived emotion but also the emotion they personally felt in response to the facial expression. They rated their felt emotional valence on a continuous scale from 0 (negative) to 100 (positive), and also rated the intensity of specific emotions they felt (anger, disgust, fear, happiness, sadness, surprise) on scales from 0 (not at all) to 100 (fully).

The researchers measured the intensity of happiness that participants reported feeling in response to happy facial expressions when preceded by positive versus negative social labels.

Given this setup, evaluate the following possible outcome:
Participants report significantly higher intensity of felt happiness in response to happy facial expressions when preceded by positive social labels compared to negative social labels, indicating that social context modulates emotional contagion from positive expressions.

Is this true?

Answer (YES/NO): YES